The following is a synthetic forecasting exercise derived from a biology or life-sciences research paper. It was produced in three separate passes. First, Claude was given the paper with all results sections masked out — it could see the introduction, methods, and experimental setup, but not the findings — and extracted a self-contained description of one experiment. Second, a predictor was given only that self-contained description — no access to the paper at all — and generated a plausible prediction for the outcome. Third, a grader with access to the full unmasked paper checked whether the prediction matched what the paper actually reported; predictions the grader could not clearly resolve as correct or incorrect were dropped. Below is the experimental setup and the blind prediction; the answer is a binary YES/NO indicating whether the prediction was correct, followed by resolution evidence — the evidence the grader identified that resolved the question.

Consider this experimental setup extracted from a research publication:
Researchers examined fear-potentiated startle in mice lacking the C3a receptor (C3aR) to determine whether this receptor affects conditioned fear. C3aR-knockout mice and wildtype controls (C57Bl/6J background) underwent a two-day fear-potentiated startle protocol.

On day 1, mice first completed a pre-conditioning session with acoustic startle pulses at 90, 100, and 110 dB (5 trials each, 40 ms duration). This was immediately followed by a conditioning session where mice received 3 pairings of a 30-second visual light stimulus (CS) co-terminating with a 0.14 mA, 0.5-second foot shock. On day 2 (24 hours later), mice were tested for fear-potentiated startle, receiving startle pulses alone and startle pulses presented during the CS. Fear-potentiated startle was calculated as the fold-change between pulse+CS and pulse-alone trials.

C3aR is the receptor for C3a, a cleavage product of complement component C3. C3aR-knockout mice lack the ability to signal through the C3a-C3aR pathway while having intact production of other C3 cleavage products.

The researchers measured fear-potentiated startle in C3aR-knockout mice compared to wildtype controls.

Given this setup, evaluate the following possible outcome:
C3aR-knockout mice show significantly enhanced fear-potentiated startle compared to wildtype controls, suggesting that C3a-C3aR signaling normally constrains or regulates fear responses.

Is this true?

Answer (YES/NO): NO